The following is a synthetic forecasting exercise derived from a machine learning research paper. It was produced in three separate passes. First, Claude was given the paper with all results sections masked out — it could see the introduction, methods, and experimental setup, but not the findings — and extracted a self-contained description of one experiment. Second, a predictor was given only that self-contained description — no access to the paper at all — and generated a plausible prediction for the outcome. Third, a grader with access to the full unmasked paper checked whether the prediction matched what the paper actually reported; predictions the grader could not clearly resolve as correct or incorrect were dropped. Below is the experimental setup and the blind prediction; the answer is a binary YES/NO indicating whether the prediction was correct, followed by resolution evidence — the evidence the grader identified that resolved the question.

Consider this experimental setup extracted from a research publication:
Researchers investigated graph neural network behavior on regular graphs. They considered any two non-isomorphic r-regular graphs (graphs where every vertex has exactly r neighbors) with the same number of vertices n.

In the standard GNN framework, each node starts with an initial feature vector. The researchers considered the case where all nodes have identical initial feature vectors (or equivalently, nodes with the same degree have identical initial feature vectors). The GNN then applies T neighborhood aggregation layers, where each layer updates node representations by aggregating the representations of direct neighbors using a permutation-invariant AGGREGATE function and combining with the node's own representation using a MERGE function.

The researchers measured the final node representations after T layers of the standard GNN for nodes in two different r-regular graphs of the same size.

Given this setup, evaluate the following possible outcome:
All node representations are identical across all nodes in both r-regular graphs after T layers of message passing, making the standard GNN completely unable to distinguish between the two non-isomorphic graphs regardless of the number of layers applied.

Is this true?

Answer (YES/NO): YES